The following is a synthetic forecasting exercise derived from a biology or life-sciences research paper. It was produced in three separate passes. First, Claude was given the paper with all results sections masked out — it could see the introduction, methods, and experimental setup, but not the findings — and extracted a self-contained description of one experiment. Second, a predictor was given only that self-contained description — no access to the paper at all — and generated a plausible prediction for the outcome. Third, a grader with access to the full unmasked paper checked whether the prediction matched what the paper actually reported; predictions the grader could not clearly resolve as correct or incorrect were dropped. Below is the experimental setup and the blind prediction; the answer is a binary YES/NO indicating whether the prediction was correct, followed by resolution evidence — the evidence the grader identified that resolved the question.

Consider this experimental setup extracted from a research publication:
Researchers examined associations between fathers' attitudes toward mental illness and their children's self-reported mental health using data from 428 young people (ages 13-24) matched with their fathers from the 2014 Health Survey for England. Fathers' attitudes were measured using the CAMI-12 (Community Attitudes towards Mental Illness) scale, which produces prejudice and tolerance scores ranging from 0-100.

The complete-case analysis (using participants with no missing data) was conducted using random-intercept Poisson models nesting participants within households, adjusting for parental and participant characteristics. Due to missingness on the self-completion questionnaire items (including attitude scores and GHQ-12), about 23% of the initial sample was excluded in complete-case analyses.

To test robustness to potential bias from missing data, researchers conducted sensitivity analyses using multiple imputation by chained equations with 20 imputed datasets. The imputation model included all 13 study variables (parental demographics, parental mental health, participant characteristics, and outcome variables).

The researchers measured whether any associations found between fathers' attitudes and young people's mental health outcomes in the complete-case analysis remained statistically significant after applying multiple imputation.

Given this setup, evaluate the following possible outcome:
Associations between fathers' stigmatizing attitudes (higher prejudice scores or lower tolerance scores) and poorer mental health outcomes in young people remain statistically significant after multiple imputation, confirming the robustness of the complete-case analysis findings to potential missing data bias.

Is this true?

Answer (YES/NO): NO